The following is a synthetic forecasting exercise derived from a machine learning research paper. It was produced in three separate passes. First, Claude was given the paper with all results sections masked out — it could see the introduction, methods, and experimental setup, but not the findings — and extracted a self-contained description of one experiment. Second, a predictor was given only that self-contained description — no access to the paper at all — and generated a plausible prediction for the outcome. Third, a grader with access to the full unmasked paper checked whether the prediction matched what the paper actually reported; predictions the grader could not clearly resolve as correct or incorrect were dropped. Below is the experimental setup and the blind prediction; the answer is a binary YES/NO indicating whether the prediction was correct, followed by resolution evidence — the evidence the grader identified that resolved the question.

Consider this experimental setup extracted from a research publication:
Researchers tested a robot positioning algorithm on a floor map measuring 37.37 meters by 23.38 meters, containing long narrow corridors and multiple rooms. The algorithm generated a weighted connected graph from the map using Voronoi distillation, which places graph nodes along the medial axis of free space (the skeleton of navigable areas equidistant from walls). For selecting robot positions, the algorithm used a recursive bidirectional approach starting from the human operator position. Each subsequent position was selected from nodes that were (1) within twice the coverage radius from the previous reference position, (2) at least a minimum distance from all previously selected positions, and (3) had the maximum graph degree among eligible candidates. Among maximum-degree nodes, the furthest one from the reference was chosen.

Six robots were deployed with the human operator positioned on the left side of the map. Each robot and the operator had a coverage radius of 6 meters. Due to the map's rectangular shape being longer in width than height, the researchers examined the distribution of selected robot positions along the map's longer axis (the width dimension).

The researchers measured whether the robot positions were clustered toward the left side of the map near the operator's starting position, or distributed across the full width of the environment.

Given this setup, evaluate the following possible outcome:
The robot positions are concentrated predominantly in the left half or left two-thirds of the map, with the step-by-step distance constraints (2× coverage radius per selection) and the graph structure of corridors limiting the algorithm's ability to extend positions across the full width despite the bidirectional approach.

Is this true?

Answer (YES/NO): NO